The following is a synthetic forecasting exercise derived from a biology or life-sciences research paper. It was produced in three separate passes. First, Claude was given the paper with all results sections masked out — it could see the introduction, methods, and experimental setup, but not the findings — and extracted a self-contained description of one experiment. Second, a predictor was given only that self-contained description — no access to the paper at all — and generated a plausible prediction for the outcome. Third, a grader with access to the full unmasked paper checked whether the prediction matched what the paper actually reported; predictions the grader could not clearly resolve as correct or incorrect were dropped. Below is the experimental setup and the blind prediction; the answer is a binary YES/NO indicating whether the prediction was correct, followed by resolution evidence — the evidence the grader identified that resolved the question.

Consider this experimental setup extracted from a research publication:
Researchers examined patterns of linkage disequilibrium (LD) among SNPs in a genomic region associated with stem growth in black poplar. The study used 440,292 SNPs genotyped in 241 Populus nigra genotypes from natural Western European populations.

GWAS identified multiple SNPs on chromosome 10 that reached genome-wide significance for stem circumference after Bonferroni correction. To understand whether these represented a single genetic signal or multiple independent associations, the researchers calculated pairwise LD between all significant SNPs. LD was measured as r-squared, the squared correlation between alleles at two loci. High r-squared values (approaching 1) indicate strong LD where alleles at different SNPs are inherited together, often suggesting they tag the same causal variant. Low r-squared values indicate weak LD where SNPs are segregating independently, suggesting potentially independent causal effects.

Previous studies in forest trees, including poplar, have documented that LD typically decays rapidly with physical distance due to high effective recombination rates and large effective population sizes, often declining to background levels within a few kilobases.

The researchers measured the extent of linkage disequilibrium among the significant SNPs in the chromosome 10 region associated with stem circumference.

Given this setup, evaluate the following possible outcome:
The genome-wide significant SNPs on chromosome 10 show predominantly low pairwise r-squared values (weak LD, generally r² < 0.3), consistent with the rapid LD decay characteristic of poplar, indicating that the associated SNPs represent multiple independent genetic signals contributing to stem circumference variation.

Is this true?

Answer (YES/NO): NO